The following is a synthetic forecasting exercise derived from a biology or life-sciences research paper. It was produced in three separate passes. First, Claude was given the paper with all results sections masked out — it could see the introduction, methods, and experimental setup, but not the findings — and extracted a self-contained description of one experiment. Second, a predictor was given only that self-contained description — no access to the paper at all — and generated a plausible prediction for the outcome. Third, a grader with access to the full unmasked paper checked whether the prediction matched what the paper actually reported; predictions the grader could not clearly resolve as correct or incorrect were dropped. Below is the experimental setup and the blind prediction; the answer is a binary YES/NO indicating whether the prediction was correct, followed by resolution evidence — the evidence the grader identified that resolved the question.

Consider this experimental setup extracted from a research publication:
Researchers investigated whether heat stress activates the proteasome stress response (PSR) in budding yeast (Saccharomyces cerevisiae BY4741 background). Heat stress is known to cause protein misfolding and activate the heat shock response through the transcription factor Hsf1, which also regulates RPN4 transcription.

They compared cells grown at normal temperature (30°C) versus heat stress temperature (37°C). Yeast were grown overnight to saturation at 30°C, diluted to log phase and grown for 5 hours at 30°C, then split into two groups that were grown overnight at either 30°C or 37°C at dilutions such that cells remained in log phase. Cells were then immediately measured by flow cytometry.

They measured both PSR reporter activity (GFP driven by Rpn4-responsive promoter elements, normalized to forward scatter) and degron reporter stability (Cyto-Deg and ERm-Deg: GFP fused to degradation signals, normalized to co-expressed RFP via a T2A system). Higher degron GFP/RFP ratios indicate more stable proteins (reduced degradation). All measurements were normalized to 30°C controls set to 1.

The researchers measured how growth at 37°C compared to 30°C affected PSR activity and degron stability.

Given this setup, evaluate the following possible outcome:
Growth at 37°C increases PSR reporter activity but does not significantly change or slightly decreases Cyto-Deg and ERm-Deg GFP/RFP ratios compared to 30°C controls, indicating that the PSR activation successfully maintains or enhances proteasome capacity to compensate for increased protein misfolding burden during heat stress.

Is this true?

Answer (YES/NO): NO